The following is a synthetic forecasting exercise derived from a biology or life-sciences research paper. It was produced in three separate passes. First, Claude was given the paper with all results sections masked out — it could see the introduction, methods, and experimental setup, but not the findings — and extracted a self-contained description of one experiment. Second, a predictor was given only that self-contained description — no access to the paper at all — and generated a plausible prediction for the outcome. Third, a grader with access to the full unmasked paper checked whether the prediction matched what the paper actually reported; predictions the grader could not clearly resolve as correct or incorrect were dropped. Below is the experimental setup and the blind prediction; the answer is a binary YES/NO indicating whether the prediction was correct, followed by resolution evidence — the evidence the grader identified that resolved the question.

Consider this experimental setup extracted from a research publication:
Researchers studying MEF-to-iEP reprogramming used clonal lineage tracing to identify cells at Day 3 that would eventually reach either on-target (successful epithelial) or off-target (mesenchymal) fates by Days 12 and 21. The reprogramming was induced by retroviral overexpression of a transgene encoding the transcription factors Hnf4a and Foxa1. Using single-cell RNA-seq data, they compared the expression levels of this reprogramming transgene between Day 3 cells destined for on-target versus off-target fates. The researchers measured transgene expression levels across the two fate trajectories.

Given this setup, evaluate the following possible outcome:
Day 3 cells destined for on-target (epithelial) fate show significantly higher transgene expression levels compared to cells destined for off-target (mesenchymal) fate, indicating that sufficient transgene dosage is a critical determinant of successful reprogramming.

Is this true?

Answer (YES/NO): NO